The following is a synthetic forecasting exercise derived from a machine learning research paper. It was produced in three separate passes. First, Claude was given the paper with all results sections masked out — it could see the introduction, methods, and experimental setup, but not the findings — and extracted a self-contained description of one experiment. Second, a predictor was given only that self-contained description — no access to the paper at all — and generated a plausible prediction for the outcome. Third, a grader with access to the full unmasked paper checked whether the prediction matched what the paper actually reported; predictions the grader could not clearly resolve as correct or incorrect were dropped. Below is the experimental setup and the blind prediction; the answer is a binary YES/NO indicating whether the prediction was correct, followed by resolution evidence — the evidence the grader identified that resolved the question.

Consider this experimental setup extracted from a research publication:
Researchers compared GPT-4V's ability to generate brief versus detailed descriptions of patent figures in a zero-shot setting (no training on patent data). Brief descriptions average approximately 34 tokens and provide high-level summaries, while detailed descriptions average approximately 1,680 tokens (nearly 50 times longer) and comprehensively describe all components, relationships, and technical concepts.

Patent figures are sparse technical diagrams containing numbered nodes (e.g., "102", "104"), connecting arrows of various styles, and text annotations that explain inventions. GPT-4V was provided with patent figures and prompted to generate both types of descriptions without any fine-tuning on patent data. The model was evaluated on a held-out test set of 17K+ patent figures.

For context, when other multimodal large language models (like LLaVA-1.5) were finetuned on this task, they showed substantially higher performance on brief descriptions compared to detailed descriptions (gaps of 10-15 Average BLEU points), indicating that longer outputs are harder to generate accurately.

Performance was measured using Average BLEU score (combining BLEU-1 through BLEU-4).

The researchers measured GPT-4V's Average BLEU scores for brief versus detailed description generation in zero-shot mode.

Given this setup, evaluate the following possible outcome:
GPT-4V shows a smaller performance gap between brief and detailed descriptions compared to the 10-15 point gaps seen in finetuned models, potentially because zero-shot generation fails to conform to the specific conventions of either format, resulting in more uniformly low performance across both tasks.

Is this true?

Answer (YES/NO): NO